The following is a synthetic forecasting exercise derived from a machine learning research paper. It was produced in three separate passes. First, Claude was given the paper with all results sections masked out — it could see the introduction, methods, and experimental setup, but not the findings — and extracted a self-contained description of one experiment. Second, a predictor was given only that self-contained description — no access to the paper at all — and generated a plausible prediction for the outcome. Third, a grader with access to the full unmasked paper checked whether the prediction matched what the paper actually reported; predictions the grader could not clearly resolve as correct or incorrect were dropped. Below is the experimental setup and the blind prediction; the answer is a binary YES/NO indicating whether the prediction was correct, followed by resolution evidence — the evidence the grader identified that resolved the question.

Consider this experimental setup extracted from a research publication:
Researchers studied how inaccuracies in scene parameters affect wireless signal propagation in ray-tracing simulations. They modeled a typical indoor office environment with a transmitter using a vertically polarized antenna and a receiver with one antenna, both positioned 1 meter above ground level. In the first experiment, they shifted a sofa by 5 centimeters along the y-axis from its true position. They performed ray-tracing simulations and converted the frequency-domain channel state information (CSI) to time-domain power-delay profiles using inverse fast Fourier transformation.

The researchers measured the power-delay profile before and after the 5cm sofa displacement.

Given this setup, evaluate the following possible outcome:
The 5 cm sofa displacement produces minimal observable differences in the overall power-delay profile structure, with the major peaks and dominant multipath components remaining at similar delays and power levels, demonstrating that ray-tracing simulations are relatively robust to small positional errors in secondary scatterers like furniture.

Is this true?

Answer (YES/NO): NO